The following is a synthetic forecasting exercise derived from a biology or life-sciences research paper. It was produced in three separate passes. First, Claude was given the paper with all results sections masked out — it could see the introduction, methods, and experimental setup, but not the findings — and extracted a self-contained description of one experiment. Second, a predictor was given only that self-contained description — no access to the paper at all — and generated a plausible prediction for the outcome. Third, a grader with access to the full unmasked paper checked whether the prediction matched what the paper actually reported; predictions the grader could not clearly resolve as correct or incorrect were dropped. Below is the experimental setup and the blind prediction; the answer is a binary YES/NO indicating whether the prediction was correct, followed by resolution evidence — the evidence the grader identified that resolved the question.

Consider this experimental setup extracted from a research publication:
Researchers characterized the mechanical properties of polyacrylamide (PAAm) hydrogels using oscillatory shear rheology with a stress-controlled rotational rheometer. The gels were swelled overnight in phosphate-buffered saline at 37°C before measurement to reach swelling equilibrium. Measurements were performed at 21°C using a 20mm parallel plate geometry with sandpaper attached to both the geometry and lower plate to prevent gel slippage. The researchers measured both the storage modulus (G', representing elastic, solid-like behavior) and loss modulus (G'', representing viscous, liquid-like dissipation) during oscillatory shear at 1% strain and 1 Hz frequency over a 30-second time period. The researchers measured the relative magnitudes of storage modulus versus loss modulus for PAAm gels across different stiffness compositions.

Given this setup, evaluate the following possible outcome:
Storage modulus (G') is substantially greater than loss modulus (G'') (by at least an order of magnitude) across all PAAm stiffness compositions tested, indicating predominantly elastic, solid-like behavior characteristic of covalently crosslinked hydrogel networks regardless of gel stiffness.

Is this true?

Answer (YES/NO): YES